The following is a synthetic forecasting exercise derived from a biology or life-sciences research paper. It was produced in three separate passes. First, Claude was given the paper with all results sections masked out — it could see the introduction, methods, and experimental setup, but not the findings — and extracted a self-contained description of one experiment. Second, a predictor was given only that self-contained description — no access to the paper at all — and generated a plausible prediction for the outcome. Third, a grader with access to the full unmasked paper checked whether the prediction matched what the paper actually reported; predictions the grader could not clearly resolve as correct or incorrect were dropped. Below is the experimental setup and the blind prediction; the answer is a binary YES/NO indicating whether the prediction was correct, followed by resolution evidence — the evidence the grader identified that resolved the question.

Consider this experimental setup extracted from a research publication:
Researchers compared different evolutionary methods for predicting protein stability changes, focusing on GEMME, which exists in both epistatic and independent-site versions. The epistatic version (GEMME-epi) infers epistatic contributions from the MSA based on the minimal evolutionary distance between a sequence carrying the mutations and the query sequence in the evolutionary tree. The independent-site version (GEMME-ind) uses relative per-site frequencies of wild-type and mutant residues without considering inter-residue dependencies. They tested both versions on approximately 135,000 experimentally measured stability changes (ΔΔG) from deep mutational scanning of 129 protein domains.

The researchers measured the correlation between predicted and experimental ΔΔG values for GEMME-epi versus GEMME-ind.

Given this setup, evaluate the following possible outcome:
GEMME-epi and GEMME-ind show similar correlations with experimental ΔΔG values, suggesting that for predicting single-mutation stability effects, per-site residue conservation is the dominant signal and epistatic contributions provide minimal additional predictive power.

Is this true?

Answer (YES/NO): NO